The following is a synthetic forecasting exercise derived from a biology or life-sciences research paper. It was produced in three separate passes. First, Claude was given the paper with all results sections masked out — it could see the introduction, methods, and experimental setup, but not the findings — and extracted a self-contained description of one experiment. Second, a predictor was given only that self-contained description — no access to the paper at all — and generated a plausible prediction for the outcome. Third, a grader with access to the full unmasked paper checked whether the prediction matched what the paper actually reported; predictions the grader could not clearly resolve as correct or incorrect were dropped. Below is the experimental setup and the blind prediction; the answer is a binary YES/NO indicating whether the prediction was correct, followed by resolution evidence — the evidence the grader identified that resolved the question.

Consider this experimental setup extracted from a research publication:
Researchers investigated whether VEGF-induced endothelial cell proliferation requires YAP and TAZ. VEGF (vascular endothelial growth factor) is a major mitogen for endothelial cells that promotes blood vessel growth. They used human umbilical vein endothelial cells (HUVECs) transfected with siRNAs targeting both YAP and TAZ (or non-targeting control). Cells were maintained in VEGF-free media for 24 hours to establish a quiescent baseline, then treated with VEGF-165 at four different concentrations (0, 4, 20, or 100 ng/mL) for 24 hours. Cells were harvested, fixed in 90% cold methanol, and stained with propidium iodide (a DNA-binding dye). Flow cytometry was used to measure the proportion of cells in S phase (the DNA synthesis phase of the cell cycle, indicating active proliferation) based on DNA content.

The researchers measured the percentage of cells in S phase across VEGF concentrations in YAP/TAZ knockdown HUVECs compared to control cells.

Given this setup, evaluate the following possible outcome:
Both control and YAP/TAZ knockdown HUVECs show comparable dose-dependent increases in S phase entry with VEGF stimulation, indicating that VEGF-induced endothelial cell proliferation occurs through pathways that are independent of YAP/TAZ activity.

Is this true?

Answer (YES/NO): YES